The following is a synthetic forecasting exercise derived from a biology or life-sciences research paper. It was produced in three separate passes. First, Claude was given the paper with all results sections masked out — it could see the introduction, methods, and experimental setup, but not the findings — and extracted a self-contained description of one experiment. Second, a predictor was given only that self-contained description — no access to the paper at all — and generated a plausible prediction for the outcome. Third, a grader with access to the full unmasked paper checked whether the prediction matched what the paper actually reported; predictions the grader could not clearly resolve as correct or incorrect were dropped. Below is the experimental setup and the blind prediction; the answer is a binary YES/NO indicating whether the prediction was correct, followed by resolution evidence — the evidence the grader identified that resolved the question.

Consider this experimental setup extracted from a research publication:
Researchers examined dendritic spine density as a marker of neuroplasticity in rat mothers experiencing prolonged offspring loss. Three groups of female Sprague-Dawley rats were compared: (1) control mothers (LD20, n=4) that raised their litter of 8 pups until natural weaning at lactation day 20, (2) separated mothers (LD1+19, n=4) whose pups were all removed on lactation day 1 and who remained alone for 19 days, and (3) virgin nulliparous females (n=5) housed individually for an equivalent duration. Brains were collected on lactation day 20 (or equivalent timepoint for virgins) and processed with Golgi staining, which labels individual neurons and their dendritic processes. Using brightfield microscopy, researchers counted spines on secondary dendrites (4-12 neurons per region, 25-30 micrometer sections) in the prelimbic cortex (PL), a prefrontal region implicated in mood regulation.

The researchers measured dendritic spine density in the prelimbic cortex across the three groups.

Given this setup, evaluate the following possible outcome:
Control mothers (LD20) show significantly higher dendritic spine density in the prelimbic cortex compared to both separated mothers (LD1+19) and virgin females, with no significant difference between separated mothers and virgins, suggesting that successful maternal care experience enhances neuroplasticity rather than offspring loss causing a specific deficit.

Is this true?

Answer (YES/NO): NO